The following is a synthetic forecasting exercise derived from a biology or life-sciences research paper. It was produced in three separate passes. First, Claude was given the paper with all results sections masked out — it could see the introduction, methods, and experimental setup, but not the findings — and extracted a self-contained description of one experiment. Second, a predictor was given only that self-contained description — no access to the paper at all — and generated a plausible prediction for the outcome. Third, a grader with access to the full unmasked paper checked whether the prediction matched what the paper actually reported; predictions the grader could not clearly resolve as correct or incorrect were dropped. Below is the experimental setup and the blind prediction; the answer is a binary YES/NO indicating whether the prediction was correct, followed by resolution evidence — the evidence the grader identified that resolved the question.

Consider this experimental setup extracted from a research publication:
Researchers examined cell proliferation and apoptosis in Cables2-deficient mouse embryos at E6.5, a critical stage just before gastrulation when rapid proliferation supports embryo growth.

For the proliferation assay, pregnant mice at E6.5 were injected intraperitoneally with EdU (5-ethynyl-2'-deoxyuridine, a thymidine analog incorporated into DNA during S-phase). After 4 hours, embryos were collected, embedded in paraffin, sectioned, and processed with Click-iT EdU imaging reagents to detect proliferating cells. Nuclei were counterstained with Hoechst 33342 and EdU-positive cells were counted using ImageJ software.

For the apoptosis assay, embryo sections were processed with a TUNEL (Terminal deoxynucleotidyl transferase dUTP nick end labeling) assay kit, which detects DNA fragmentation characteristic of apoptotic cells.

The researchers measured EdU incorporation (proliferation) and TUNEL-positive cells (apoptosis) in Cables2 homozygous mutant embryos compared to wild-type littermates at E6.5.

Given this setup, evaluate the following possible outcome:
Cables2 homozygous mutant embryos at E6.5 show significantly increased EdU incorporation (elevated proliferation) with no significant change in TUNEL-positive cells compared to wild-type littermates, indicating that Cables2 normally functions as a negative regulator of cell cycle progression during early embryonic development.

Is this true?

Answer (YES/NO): NO